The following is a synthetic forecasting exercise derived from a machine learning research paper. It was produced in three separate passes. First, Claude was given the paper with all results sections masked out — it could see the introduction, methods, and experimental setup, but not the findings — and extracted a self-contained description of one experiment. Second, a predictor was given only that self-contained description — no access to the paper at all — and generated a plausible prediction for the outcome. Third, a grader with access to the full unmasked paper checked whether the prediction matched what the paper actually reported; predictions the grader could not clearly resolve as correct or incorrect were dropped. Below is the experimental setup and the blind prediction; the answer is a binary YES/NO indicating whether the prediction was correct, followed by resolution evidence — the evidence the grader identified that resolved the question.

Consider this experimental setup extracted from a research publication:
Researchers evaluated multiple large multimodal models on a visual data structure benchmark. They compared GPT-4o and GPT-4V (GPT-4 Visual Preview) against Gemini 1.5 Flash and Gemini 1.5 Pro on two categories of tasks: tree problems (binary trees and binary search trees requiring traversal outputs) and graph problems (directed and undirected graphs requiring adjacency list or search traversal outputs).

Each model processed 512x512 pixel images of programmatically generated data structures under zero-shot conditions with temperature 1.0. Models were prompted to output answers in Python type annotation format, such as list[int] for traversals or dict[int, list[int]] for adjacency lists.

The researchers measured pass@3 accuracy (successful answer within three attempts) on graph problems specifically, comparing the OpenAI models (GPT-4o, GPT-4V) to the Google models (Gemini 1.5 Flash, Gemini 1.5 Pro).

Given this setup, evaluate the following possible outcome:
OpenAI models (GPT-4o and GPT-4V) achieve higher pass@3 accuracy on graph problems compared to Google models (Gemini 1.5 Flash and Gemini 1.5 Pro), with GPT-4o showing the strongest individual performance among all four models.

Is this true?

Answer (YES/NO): NO